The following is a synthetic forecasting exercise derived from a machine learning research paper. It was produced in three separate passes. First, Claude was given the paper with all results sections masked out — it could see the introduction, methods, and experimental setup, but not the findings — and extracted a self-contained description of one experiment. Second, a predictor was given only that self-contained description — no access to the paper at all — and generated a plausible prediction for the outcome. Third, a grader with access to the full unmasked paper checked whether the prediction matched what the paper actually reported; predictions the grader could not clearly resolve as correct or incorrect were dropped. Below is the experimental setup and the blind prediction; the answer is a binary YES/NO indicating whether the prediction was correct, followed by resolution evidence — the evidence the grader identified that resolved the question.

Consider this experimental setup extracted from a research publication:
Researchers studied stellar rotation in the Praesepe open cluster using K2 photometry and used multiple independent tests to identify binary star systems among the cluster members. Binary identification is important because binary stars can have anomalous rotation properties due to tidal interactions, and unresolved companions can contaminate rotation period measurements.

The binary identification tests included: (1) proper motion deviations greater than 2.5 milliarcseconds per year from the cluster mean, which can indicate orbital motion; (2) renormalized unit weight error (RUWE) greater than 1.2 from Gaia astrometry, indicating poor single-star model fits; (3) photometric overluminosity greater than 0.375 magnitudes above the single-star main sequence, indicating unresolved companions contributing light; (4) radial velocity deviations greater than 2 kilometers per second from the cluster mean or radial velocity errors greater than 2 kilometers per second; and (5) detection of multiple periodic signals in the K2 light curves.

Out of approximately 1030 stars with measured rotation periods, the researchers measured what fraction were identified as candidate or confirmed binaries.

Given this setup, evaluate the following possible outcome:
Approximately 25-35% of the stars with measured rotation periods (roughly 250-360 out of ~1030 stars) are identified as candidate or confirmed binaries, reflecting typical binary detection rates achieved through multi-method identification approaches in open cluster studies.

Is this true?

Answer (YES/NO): NO